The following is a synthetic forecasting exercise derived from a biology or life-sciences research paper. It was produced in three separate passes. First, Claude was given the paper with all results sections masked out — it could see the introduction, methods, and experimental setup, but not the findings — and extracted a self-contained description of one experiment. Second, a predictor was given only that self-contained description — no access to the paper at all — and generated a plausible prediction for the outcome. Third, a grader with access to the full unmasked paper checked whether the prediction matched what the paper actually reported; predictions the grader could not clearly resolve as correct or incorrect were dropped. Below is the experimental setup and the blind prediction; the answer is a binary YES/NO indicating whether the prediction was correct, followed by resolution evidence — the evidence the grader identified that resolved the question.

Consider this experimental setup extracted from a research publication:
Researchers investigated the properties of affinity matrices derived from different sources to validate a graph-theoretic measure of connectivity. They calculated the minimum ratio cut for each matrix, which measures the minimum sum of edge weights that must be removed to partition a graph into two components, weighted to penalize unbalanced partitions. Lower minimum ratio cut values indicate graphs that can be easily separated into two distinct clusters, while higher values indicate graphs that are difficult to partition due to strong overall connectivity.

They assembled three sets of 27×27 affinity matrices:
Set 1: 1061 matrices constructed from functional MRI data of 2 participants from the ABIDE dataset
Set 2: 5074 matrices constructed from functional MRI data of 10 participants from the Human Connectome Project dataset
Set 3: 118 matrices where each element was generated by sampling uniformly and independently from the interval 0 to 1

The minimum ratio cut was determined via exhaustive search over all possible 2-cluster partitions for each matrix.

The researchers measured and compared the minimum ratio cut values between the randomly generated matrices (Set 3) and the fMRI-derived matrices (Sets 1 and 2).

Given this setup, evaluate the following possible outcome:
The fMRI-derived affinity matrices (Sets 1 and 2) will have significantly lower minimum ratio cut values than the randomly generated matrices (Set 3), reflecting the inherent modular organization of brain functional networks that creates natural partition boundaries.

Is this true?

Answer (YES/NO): YES